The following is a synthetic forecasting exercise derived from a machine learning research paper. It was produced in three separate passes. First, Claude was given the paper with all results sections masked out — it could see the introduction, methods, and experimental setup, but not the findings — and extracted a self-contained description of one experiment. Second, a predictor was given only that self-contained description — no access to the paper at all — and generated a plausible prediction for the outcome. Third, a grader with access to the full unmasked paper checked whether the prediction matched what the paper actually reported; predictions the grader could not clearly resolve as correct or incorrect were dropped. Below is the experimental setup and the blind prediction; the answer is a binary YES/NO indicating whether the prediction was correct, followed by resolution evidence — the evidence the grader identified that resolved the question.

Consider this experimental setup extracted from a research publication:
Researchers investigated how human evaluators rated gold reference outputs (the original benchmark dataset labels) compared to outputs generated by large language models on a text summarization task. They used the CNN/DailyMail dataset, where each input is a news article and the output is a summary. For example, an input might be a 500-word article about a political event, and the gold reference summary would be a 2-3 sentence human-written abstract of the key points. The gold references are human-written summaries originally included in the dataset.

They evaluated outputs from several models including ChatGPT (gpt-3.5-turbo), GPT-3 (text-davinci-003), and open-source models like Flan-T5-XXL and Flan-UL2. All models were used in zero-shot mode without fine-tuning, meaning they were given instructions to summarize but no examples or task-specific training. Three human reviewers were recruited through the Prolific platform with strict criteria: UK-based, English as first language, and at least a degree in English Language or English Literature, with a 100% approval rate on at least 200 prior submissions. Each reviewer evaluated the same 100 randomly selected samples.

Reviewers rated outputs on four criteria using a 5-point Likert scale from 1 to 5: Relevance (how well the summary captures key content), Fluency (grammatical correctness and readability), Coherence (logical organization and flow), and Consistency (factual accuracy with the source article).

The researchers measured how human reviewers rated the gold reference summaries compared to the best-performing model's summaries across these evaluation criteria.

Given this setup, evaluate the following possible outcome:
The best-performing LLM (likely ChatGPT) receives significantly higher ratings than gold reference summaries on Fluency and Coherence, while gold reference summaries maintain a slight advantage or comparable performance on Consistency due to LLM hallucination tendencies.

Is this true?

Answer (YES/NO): NO